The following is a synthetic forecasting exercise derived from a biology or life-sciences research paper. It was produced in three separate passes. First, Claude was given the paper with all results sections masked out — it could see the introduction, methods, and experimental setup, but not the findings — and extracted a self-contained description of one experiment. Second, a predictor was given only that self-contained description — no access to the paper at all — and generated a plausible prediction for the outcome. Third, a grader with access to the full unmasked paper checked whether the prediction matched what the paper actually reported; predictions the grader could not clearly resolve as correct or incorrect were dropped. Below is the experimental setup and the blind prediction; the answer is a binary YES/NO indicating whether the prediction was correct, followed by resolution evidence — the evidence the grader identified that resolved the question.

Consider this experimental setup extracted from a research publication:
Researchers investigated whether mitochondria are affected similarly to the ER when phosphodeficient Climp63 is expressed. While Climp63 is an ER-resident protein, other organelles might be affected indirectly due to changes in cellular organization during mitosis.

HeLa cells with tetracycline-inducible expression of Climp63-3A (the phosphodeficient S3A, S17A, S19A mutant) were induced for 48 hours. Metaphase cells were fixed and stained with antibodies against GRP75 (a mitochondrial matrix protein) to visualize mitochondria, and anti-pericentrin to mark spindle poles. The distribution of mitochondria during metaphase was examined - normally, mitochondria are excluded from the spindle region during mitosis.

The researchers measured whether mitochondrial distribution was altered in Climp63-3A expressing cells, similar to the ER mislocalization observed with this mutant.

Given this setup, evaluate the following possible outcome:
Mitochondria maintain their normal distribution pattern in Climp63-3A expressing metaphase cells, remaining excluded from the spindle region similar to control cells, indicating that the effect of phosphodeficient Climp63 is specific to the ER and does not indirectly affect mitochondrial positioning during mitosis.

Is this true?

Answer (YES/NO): YES